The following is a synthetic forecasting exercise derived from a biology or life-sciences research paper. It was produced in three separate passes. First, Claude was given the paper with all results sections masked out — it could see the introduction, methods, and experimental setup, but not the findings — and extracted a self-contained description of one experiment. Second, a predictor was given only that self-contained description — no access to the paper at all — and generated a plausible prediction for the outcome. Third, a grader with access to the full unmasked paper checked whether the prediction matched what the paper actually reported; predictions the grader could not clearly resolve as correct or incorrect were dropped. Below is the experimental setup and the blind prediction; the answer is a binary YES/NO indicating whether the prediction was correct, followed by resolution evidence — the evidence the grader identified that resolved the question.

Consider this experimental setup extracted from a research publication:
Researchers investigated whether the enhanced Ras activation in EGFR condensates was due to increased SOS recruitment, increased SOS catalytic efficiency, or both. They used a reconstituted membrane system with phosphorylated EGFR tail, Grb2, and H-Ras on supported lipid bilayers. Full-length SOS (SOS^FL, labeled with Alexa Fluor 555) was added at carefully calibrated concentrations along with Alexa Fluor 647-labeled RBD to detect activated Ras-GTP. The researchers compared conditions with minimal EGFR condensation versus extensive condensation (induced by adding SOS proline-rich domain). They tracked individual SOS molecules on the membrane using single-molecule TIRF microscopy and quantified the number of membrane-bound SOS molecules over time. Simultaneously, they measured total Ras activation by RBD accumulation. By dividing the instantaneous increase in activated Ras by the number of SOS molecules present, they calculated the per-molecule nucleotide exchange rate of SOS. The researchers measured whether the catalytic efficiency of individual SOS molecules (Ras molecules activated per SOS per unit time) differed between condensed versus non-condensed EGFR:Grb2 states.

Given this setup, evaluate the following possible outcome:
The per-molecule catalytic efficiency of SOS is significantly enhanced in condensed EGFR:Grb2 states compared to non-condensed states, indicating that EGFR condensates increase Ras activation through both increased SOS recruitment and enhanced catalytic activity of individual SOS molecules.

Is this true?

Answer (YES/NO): YES